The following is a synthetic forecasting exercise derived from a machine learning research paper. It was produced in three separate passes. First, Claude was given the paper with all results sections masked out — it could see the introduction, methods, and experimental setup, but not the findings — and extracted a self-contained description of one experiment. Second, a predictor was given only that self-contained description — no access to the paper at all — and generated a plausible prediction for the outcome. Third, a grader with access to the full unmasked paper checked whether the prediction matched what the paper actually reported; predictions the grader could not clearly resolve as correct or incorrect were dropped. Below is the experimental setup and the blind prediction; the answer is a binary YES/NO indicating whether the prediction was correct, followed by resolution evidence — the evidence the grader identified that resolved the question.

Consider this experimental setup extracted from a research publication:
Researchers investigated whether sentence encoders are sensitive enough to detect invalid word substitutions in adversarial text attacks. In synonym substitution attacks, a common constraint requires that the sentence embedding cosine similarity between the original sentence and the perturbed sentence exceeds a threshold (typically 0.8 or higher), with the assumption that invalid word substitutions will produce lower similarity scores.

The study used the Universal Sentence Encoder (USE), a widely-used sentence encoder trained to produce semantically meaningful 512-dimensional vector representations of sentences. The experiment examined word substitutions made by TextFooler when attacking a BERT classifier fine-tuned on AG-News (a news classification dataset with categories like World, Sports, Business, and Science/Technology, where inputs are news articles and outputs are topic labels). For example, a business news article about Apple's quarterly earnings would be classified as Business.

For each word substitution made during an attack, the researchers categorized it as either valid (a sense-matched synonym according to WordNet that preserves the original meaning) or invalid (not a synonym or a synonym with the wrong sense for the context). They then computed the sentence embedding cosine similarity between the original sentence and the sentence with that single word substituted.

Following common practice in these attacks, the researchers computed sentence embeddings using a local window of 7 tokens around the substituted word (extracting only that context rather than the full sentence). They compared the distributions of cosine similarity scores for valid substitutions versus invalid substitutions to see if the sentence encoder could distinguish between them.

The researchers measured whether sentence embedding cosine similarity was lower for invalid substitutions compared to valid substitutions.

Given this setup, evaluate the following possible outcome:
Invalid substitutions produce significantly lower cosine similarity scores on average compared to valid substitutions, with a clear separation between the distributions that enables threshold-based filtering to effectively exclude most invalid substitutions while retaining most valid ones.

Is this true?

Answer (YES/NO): NO